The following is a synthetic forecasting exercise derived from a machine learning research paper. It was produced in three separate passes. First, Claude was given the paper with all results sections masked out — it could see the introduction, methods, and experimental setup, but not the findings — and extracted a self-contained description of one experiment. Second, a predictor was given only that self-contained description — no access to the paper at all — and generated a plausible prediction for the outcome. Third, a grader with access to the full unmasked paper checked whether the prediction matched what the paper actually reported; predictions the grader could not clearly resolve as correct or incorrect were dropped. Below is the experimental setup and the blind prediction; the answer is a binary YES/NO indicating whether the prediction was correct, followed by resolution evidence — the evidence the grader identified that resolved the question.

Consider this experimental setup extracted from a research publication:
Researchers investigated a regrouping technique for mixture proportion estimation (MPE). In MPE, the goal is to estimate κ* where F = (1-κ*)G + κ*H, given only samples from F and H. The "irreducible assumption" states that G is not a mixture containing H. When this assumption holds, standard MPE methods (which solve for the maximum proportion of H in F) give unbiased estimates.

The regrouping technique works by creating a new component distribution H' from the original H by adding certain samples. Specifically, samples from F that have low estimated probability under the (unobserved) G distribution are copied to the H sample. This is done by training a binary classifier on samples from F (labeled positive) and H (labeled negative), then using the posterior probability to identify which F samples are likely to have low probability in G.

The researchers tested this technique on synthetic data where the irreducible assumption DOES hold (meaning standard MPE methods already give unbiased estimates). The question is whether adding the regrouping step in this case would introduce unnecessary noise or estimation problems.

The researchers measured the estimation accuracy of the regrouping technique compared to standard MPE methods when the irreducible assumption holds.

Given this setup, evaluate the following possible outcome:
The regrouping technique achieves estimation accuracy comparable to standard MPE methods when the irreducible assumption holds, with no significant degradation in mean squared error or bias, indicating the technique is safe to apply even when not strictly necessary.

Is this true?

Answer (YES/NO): YES